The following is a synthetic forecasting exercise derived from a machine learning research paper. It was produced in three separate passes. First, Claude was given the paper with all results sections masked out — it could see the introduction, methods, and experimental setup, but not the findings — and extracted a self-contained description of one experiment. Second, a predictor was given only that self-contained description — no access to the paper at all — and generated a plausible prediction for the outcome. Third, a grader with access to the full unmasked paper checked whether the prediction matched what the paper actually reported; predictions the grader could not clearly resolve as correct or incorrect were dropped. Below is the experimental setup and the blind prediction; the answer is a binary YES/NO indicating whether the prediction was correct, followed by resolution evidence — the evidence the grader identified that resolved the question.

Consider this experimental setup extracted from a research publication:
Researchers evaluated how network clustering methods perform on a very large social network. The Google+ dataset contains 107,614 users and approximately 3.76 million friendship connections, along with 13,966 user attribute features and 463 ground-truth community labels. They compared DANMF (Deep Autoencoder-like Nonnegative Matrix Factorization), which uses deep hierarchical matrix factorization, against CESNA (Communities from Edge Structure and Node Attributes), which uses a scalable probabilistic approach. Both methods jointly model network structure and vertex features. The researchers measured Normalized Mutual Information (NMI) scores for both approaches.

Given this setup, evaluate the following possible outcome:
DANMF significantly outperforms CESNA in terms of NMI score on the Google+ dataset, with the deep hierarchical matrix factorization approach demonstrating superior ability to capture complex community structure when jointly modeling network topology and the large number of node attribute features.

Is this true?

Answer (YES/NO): NO